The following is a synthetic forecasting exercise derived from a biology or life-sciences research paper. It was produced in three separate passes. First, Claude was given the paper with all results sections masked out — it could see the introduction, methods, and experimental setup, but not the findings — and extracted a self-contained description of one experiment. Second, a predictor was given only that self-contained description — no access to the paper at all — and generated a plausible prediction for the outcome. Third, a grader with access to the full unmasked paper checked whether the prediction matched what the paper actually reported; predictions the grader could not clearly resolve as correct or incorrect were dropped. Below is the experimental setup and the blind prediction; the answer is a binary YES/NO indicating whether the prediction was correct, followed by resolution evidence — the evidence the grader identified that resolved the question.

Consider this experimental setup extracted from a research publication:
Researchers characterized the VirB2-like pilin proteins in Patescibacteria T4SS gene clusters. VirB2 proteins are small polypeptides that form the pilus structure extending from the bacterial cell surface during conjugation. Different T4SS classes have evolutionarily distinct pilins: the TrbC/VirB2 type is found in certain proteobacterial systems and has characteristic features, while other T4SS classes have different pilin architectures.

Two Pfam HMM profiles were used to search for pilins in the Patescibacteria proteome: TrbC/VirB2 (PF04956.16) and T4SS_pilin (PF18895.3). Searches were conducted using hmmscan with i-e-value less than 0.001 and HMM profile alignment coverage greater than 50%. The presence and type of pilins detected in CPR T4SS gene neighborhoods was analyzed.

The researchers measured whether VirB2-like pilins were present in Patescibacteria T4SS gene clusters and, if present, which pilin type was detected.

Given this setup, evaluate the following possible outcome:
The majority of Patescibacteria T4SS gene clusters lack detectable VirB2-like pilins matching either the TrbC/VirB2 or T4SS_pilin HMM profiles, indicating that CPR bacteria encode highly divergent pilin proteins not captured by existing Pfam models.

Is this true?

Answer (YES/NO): NO